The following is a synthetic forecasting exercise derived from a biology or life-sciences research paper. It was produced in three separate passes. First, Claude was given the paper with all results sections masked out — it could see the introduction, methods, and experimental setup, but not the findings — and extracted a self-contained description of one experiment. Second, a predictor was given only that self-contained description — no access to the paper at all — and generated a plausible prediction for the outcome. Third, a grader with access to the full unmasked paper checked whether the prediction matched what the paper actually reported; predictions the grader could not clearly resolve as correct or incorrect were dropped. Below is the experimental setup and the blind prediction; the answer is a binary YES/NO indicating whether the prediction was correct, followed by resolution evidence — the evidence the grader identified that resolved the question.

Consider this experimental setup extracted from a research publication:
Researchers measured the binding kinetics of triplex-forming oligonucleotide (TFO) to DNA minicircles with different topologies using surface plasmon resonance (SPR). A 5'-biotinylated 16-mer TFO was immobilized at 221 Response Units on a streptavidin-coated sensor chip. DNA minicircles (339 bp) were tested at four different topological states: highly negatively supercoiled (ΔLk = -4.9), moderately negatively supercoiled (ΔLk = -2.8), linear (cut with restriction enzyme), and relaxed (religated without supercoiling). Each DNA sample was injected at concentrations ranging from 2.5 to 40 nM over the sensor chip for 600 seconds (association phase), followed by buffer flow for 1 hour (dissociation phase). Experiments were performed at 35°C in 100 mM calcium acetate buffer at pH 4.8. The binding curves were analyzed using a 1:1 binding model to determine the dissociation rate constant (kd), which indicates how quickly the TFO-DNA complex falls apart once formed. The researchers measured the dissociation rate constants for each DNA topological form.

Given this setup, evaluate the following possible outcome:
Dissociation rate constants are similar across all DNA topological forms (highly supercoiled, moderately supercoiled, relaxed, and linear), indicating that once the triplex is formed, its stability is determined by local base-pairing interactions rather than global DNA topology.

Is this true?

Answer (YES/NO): YES